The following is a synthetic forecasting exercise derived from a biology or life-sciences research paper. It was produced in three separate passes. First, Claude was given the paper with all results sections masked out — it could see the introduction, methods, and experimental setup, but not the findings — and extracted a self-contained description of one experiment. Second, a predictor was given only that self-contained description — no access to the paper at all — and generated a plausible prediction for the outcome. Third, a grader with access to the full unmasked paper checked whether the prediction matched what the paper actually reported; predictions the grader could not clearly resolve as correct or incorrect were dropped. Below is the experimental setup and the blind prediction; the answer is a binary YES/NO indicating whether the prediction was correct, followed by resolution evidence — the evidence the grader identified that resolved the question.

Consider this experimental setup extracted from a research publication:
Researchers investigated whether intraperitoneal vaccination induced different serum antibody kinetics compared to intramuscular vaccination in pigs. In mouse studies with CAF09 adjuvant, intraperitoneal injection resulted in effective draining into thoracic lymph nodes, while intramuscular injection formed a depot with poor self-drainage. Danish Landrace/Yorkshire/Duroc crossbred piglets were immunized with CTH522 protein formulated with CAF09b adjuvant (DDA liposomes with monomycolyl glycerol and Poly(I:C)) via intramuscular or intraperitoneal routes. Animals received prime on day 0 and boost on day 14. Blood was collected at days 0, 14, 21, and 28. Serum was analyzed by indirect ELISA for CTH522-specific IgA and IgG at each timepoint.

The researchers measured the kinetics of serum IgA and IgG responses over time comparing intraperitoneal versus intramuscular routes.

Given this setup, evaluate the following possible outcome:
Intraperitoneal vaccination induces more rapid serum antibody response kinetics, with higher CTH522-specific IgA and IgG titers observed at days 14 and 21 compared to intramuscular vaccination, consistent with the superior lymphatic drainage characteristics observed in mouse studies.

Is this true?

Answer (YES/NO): NO